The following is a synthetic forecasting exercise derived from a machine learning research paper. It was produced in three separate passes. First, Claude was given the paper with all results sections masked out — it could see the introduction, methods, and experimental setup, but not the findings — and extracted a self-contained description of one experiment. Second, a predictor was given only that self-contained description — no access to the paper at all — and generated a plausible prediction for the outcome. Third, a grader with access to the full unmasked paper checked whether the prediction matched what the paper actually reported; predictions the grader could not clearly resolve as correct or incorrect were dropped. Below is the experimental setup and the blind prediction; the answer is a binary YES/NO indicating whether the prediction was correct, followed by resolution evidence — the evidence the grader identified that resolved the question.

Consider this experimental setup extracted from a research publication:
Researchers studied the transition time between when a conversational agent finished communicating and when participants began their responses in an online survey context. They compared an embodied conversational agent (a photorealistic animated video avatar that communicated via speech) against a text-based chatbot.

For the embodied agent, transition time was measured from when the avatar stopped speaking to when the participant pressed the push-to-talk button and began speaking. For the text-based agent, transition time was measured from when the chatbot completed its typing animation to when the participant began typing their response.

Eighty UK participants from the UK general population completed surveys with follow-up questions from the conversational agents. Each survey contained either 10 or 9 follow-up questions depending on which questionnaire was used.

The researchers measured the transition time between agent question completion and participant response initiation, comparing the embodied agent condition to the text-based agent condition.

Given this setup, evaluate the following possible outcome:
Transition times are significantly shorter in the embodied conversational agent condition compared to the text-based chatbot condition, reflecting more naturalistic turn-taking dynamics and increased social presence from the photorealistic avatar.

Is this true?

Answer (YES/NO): NO